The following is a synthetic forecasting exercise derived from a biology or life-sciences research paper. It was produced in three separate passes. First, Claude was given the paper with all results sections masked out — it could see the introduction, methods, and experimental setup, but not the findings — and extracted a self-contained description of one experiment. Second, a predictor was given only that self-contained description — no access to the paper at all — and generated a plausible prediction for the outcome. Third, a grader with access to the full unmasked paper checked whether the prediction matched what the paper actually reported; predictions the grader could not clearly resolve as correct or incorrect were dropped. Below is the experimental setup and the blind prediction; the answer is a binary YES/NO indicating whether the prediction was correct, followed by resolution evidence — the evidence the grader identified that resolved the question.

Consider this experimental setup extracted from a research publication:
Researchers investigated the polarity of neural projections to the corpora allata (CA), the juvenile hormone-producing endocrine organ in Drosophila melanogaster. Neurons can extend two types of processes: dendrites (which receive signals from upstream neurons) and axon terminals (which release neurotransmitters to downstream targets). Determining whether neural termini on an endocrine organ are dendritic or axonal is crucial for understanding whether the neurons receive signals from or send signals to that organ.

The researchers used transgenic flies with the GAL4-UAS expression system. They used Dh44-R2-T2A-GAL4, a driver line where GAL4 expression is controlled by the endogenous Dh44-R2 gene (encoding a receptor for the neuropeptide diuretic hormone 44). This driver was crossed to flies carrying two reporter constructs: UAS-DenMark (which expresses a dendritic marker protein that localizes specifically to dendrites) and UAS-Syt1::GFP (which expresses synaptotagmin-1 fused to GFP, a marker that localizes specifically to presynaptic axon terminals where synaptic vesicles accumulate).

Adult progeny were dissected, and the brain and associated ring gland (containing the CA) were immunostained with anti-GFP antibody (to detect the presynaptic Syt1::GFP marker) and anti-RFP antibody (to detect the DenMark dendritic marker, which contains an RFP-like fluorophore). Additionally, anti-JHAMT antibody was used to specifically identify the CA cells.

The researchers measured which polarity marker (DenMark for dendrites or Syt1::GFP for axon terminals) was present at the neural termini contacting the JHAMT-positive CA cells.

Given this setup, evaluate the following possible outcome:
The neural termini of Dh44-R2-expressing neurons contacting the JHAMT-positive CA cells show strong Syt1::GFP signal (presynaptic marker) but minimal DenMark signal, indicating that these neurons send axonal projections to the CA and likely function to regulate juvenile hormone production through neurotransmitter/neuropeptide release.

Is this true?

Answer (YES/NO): YES